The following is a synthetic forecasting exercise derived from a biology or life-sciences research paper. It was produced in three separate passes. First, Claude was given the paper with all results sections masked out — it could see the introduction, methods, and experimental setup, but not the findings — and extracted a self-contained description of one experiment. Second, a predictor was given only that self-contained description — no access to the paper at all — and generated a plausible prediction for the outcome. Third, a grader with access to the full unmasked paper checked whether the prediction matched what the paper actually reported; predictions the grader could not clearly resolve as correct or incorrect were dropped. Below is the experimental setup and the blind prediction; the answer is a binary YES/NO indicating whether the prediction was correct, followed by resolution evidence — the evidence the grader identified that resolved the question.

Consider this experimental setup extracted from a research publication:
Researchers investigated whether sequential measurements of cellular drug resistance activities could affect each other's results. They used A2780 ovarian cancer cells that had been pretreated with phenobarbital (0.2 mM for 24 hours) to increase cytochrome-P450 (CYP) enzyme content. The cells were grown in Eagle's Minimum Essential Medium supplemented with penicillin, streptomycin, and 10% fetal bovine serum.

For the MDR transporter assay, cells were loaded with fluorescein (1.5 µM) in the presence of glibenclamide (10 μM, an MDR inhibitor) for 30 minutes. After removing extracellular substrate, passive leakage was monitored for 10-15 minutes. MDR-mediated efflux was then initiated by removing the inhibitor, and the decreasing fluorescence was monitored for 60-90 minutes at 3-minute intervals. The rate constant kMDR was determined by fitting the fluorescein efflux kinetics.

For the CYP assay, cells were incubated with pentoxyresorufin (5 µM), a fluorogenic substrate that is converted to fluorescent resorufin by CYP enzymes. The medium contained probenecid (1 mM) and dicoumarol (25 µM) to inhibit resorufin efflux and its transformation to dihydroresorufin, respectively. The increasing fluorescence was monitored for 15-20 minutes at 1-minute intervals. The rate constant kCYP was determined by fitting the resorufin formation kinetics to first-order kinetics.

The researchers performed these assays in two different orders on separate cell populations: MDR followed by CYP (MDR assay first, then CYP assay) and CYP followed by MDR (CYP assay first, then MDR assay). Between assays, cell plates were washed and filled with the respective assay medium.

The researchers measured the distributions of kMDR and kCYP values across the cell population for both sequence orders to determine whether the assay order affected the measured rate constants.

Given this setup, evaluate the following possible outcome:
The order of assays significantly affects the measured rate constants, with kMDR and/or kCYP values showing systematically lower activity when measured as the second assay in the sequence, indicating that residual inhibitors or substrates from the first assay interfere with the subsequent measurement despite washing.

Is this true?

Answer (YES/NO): YES